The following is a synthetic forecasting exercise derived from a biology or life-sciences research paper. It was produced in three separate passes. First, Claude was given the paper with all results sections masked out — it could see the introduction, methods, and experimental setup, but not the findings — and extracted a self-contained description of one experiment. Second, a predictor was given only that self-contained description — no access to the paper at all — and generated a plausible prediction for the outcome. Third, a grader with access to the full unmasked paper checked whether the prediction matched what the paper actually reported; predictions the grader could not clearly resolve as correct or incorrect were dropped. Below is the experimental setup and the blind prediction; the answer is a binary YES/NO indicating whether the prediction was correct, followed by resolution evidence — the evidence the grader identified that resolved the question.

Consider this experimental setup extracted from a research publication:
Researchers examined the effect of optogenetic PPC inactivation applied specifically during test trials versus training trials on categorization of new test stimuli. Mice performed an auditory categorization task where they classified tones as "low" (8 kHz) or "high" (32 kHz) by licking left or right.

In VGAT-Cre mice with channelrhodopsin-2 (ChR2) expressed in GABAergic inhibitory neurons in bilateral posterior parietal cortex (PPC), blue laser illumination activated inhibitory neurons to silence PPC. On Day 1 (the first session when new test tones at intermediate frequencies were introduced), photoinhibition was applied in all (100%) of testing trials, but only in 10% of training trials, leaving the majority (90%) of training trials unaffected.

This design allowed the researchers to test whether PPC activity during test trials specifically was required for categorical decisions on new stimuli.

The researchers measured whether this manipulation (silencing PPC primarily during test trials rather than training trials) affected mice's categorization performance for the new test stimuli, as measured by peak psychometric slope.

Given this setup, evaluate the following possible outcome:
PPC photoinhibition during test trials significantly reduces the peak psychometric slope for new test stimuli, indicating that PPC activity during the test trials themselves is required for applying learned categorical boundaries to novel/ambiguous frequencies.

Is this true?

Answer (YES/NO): YES